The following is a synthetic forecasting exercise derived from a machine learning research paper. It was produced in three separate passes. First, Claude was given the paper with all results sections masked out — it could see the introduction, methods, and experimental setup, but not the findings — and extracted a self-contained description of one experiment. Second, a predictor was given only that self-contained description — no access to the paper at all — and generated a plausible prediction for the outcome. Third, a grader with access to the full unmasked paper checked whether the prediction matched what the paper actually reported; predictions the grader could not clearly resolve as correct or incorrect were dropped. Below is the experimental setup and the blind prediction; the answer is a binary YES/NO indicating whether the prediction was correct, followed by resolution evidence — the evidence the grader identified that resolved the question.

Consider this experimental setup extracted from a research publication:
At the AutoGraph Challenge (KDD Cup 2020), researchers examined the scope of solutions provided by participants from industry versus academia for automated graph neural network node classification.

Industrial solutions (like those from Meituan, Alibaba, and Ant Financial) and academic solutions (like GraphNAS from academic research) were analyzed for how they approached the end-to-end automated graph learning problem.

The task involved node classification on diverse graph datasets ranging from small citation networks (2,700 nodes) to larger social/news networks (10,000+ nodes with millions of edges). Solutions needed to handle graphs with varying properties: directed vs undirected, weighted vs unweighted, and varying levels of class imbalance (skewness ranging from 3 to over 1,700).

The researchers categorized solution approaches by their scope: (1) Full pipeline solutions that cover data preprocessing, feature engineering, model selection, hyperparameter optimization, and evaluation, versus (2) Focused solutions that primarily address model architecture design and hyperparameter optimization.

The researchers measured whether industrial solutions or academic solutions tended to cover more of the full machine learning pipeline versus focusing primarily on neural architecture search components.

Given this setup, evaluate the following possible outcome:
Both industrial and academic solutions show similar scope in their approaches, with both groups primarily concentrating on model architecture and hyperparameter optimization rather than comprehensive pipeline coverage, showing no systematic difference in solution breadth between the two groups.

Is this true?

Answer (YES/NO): NO